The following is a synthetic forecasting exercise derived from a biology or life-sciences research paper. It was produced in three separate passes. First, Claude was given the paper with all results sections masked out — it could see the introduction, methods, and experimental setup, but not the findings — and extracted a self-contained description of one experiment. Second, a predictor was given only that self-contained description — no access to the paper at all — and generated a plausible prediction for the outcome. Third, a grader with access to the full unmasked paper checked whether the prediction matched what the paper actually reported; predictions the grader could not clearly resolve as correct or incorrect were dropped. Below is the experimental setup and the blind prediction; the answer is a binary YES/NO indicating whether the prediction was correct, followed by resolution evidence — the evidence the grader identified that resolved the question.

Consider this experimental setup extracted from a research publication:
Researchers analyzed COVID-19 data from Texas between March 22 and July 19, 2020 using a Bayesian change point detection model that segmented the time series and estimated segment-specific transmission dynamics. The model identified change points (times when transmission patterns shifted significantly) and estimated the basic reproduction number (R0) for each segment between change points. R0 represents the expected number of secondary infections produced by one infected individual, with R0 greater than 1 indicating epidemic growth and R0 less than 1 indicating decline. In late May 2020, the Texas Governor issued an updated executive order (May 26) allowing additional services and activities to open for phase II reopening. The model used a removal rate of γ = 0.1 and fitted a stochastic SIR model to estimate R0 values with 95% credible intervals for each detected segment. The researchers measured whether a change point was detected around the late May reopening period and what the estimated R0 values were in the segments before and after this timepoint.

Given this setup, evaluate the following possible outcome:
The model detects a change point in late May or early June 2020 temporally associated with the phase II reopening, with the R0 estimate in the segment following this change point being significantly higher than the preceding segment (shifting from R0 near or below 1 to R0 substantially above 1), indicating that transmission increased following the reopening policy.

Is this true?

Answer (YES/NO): NO